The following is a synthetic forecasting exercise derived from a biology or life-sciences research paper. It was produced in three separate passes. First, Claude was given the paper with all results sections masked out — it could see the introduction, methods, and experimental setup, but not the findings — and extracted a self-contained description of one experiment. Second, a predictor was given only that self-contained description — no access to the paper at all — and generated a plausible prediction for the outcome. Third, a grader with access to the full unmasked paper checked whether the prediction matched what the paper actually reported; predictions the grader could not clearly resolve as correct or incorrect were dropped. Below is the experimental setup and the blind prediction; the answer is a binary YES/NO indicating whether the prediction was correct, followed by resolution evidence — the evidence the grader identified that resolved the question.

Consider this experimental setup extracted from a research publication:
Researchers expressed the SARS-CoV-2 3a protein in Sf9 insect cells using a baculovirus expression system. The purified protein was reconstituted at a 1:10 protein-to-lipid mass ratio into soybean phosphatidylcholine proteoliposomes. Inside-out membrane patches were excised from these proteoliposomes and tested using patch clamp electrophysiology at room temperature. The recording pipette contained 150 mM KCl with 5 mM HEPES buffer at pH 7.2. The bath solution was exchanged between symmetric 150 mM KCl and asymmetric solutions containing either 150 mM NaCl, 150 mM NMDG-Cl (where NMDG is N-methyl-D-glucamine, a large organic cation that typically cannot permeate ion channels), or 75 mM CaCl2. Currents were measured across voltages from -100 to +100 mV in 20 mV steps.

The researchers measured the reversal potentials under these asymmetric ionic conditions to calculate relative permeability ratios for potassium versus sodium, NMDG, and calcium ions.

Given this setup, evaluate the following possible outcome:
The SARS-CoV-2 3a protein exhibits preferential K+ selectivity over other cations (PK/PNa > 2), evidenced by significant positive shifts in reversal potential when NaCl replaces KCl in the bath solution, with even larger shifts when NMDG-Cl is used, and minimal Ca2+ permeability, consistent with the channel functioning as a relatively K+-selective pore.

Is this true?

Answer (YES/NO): NO